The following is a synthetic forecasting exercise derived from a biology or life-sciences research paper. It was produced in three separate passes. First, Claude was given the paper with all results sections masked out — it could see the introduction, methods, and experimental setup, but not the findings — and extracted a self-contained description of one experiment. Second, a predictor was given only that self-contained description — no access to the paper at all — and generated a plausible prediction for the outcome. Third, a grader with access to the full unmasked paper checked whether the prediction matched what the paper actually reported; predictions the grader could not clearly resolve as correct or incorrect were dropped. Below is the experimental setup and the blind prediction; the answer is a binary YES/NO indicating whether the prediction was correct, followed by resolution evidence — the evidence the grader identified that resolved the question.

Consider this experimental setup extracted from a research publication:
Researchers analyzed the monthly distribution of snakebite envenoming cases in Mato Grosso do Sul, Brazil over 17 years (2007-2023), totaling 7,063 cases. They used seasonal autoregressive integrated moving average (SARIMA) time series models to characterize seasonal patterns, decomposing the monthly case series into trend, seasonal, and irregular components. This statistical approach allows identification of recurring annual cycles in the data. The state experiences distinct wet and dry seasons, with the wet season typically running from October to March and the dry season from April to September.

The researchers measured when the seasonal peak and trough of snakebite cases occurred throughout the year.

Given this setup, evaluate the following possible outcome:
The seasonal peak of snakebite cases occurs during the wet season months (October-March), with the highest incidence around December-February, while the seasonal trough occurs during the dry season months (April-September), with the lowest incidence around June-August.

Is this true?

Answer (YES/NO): NO